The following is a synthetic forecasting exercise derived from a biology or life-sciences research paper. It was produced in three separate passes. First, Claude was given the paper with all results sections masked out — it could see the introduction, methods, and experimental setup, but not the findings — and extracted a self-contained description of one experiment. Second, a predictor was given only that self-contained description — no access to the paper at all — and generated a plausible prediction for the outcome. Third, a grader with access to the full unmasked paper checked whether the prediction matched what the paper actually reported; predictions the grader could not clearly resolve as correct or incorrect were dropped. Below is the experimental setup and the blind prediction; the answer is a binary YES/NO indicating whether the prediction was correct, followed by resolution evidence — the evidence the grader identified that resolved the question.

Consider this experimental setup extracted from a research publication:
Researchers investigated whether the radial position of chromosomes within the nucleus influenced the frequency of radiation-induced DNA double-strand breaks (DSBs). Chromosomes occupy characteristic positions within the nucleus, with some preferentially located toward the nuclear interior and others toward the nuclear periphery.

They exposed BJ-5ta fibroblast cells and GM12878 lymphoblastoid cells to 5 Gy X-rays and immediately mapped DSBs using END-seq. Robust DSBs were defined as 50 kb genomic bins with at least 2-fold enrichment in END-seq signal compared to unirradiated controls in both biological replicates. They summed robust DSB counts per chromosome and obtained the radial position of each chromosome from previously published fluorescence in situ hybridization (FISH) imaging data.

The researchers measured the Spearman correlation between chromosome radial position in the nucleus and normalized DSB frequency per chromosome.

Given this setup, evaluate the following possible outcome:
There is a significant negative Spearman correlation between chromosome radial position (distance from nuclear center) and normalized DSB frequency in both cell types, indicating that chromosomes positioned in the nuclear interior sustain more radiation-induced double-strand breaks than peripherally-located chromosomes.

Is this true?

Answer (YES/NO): NO